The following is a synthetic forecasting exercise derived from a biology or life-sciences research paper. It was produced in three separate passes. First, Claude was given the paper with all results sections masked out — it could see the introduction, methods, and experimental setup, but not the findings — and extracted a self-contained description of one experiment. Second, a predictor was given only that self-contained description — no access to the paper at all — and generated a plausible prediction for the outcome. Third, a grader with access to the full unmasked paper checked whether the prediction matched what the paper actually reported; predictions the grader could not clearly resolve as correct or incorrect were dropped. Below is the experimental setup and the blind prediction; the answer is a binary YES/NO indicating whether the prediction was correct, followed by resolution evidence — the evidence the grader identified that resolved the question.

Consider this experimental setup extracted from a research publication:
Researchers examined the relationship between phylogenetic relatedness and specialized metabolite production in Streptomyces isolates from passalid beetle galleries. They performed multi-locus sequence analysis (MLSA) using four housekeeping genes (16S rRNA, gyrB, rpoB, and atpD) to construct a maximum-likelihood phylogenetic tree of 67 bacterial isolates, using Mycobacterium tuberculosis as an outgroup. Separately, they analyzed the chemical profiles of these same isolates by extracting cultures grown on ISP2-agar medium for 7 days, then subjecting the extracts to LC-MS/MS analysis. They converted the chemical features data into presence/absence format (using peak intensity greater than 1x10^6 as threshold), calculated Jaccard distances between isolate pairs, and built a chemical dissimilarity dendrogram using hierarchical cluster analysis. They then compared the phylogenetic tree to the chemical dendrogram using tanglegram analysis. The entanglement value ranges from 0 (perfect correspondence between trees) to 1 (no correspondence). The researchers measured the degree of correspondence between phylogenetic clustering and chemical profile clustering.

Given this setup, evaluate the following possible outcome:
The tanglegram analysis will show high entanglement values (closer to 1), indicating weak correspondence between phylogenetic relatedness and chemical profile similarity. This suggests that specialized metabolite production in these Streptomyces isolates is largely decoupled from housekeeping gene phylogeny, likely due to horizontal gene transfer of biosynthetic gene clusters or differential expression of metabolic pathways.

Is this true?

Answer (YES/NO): NO